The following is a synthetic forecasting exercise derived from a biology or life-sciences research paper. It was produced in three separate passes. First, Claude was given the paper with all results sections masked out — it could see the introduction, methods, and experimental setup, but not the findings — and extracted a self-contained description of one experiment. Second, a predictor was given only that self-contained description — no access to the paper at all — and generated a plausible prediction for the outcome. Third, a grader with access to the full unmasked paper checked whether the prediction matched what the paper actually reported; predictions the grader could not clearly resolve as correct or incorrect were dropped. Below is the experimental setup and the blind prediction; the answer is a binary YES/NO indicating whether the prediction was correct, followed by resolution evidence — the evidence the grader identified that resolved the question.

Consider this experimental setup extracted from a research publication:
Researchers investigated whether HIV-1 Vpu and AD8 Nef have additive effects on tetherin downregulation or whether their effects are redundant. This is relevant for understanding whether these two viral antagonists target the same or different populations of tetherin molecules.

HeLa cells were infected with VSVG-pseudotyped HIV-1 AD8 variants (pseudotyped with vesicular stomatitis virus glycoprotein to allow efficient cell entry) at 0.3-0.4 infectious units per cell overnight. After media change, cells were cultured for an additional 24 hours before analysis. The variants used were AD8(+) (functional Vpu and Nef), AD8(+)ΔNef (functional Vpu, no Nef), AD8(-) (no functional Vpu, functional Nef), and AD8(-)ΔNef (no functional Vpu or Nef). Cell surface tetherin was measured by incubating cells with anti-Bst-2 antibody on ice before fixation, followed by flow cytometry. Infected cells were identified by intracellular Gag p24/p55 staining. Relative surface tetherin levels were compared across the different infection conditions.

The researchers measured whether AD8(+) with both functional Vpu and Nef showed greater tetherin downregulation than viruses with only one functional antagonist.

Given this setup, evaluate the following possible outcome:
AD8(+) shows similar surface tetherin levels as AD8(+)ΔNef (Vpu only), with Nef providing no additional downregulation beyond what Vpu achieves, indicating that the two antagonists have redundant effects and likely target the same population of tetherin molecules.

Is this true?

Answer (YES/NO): YES